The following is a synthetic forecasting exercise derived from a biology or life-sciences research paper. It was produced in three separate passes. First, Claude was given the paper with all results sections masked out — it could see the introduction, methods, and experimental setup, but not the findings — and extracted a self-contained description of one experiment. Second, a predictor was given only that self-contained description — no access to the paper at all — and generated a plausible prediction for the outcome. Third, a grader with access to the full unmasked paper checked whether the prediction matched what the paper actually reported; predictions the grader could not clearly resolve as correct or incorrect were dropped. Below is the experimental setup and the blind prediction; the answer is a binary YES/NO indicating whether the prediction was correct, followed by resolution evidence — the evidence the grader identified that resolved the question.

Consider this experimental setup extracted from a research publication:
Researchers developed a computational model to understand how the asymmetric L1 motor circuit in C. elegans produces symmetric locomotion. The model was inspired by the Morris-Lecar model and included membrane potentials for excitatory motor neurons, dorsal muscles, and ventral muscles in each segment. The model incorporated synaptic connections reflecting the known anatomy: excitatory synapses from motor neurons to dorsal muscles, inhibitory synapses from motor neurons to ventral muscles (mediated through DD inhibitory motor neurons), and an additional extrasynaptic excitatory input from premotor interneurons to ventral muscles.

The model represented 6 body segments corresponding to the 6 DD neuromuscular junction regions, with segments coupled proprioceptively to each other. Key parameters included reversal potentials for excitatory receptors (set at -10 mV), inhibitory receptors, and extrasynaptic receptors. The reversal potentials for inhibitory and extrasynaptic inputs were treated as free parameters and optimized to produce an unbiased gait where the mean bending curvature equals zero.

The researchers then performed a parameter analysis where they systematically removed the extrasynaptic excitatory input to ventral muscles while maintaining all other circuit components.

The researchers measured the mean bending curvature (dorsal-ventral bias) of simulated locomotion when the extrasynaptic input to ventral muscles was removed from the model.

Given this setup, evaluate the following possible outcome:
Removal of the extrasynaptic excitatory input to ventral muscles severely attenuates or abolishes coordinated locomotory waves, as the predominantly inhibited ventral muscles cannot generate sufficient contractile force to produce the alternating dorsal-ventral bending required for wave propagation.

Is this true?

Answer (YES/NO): NO